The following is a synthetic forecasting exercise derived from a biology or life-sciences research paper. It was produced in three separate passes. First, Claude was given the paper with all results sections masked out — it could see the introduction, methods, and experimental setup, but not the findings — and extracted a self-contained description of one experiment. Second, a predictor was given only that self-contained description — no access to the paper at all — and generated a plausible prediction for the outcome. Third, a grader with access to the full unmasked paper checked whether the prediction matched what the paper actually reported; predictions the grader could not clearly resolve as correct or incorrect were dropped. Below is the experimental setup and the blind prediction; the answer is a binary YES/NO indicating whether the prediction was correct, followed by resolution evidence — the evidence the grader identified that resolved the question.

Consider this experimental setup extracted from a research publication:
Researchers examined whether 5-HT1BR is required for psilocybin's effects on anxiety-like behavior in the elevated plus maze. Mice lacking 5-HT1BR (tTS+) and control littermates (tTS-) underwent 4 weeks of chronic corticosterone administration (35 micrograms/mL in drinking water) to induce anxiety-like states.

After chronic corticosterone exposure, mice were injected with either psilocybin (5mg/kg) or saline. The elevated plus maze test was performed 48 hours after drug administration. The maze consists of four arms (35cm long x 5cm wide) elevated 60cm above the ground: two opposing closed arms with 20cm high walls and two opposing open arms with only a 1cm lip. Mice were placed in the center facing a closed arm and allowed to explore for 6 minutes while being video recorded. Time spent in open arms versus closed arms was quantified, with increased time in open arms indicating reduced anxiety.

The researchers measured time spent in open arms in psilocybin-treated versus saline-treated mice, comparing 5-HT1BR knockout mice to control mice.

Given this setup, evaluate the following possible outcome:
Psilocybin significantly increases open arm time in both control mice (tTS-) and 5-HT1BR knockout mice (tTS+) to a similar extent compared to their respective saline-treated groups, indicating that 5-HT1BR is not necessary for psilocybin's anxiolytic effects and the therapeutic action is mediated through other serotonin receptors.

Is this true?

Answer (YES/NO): NO